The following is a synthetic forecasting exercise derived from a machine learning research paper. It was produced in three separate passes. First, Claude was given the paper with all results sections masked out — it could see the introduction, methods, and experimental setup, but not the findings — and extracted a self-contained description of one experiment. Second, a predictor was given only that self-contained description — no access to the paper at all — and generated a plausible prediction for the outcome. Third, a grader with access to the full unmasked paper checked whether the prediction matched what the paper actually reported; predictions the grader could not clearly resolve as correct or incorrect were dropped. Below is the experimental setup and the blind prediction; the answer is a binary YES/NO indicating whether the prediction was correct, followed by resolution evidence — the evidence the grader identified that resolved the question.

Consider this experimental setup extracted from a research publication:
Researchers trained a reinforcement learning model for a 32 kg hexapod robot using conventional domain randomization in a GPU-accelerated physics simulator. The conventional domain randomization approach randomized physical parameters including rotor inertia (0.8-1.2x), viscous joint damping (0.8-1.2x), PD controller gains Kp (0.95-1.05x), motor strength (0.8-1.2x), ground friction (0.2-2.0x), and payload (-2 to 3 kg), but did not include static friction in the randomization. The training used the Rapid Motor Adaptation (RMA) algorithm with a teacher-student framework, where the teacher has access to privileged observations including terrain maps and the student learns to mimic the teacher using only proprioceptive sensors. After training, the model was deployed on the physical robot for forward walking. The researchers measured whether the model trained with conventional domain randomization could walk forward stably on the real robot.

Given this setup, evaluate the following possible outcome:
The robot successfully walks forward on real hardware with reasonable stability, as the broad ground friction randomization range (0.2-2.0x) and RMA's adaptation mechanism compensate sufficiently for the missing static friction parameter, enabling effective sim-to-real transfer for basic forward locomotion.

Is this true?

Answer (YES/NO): NO